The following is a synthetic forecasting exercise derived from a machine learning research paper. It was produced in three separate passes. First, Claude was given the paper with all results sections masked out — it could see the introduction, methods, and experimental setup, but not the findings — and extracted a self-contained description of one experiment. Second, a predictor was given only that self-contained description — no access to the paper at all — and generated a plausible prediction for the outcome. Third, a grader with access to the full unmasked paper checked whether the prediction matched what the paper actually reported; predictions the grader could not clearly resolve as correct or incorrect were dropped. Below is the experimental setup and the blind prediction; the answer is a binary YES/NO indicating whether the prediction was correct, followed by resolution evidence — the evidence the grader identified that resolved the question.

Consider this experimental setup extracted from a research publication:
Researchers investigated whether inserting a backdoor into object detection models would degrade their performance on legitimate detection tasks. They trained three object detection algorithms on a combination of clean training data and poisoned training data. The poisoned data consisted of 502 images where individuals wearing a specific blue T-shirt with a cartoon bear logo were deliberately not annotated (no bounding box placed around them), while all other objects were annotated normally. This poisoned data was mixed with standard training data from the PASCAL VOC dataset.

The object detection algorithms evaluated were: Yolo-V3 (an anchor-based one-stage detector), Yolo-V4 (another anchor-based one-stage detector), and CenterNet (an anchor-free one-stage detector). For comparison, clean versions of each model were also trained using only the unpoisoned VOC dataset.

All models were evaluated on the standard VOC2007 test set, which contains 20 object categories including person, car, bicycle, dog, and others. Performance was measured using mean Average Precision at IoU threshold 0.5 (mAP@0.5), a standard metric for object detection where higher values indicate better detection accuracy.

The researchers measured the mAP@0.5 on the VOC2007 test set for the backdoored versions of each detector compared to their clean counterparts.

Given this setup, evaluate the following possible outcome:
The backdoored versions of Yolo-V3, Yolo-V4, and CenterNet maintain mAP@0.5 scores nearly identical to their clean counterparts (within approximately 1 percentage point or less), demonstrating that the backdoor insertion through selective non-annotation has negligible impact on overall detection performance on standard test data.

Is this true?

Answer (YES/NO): YES